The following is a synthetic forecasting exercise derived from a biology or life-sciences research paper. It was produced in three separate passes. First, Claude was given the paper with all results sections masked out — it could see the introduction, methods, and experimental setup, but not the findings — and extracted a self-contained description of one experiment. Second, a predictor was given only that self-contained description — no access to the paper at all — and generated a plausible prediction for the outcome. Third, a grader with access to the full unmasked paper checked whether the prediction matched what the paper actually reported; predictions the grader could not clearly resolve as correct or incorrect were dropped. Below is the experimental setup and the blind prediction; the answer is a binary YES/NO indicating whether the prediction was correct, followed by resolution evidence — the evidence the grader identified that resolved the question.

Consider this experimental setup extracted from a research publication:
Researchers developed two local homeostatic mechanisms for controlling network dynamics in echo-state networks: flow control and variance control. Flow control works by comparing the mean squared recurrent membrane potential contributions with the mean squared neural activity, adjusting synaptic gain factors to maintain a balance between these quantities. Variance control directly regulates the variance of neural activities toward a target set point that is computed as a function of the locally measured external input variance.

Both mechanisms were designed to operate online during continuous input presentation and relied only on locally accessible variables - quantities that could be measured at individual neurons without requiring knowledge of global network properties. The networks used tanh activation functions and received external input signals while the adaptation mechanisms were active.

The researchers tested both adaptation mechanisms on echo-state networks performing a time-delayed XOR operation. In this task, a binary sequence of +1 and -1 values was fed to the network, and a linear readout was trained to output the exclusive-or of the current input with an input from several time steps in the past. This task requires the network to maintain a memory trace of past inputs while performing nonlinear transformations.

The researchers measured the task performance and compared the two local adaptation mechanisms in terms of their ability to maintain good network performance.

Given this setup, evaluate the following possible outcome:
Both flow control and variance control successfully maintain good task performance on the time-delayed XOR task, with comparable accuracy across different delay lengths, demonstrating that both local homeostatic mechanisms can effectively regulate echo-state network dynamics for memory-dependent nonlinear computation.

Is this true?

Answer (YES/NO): NO